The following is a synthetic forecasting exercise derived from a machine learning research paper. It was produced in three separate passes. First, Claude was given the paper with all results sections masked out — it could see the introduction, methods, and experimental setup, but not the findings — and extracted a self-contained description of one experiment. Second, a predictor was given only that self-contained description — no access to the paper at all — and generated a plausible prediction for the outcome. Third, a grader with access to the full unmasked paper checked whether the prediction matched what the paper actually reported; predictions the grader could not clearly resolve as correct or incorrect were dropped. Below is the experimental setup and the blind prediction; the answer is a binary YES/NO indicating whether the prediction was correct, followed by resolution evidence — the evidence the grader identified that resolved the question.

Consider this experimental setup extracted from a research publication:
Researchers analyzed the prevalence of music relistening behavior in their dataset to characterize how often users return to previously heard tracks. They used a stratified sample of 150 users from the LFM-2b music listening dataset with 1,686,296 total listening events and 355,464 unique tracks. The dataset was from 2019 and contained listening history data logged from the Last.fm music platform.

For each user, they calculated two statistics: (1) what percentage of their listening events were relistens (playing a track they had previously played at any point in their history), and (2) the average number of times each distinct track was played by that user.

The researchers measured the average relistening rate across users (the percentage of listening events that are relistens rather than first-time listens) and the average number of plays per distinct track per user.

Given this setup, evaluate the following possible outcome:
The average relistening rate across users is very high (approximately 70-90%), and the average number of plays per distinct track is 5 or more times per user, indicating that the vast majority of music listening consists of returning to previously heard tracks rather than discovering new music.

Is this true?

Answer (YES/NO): NO